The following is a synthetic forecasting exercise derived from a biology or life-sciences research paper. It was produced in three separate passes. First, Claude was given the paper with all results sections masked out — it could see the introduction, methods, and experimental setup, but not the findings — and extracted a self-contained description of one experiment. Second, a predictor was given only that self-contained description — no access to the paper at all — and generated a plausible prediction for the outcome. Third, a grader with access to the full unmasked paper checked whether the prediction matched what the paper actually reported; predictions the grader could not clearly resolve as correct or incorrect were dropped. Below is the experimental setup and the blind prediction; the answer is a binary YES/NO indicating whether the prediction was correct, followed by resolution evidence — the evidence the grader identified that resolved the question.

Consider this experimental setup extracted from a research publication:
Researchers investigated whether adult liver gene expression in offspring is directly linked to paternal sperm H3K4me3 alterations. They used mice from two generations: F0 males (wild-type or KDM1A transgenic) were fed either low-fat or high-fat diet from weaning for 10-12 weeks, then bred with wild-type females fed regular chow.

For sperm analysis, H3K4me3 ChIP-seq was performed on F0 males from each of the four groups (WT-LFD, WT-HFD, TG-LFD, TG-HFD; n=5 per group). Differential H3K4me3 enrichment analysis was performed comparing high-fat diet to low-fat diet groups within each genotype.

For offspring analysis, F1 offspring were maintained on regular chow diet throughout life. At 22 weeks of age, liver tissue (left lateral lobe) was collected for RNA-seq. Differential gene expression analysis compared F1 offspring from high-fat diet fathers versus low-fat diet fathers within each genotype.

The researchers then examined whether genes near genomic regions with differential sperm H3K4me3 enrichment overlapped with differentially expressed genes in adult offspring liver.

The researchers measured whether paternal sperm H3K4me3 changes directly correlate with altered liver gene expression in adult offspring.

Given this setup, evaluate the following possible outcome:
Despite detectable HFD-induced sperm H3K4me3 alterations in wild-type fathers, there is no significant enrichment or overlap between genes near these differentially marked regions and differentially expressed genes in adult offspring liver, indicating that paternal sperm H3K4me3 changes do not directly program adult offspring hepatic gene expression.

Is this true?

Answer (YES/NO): YES